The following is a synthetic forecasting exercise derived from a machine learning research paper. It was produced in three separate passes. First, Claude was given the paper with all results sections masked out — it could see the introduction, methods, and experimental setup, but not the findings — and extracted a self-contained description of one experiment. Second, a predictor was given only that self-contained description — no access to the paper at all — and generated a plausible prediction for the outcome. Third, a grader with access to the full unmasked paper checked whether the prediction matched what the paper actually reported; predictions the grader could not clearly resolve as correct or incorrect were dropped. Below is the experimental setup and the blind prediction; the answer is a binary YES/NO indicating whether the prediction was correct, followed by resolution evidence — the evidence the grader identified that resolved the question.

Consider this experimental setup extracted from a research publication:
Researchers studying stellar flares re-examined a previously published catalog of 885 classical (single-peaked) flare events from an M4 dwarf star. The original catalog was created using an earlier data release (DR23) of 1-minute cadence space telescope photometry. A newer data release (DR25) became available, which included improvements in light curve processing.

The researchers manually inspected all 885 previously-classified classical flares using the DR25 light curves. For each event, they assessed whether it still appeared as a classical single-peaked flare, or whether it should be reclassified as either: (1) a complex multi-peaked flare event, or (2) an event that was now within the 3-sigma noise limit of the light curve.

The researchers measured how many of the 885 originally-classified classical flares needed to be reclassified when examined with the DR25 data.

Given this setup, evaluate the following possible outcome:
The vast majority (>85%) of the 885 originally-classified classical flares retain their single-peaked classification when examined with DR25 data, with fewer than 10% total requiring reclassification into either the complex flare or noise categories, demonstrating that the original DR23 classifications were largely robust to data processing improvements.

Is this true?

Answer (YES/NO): NO